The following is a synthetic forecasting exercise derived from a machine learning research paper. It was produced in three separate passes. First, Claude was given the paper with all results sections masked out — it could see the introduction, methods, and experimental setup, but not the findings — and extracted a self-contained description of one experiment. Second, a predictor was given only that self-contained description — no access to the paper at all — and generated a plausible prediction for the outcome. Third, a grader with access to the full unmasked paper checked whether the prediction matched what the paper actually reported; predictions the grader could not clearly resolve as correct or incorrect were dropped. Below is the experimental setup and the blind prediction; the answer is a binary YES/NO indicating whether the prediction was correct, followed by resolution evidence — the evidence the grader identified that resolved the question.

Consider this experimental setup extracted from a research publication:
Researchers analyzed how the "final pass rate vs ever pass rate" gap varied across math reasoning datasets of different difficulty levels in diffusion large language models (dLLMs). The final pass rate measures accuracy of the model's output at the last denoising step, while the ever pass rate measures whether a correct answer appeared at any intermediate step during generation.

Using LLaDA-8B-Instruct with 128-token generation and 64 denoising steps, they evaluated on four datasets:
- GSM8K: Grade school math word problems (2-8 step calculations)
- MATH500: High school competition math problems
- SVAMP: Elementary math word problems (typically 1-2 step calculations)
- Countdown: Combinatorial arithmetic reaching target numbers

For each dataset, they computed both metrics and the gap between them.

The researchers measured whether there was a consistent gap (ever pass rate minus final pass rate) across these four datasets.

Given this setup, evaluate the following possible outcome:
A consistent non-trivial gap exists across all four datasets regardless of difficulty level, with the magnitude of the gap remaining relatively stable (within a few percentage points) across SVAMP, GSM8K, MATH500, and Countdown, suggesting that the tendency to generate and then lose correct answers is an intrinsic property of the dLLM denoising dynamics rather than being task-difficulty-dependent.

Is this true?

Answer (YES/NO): NO